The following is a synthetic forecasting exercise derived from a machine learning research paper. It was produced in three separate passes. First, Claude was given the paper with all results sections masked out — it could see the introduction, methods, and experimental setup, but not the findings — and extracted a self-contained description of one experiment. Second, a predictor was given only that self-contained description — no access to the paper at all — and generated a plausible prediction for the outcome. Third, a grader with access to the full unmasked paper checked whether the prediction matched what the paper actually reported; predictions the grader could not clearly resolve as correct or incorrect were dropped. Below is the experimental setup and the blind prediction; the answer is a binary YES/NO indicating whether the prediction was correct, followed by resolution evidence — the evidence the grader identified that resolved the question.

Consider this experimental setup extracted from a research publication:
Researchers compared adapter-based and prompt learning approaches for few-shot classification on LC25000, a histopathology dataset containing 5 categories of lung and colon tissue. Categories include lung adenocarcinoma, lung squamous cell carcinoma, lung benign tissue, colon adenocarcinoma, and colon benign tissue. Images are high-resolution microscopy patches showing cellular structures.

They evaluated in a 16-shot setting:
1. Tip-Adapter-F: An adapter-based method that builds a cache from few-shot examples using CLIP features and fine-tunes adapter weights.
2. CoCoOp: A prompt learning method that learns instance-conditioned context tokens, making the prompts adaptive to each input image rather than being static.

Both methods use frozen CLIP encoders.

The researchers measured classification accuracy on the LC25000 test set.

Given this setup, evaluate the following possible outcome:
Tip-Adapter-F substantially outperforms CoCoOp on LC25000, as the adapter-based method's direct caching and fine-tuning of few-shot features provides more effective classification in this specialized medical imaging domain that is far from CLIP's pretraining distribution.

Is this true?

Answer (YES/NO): YES